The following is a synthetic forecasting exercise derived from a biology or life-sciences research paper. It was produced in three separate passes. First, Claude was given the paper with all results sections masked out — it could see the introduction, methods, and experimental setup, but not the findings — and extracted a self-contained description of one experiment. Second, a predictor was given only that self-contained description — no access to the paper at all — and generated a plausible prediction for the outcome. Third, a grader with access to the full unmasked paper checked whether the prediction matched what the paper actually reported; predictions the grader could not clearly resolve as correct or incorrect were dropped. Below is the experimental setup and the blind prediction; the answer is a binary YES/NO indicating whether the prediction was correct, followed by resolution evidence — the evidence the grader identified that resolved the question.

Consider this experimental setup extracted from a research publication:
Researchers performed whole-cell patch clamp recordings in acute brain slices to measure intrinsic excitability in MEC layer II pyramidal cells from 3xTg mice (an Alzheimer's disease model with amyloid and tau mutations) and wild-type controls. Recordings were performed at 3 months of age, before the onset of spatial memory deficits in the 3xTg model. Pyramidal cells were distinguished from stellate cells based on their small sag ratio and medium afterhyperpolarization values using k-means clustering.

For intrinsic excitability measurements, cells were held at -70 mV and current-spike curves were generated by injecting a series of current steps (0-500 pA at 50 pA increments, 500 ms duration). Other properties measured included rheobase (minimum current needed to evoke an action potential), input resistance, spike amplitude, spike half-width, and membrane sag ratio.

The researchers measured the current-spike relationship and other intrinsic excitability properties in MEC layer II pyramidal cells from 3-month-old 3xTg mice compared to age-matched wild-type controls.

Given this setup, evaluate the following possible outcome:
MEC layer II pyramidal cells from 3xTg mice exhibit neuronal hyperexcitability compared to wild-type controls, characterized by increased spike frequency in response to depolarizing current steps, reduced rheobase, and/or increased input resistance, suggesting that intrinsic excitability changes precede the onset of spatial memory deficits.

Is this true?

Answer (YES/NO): YES